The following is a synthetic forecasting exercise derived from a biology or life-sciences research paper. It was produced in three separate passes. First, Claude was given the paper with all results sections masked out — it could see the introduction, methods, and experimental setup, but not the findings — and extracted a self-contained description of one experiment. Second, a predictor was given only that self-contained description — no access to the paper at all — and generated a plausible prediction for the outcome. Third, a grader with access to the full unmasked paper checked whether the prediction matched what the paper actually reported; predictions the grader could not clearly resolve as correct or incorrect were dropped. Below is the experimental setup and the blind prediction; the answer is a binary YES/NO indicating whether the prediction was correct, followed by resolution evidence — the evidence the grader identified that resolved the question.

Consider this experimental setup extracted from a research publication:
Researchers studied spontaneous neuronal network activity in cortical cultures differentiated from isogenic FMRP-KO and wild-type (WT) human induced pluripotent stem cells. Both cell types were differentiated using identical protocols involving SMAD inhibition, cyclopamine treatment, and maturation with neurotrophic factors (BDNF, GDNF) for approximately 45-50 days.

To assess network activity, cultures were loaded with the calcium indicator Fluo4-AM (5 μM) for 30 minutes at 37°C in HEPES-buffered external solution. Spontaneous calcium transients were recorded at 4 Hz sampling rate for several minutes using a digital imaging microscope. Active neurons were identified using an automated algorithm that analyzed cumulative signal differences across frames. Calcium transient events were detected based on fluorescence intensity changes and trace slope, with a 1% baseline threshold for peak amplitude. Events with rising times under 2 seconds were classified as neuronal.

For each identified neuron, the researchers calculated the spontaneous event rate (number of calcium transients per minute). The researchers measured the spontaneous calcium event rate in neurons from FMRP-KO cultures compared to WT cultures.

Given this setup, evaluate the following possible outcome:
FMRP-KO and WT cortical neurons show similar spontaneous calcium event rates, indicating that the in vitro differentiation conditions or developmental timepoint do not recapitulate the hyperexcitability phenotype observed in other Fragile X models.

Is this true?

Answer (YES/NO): NO